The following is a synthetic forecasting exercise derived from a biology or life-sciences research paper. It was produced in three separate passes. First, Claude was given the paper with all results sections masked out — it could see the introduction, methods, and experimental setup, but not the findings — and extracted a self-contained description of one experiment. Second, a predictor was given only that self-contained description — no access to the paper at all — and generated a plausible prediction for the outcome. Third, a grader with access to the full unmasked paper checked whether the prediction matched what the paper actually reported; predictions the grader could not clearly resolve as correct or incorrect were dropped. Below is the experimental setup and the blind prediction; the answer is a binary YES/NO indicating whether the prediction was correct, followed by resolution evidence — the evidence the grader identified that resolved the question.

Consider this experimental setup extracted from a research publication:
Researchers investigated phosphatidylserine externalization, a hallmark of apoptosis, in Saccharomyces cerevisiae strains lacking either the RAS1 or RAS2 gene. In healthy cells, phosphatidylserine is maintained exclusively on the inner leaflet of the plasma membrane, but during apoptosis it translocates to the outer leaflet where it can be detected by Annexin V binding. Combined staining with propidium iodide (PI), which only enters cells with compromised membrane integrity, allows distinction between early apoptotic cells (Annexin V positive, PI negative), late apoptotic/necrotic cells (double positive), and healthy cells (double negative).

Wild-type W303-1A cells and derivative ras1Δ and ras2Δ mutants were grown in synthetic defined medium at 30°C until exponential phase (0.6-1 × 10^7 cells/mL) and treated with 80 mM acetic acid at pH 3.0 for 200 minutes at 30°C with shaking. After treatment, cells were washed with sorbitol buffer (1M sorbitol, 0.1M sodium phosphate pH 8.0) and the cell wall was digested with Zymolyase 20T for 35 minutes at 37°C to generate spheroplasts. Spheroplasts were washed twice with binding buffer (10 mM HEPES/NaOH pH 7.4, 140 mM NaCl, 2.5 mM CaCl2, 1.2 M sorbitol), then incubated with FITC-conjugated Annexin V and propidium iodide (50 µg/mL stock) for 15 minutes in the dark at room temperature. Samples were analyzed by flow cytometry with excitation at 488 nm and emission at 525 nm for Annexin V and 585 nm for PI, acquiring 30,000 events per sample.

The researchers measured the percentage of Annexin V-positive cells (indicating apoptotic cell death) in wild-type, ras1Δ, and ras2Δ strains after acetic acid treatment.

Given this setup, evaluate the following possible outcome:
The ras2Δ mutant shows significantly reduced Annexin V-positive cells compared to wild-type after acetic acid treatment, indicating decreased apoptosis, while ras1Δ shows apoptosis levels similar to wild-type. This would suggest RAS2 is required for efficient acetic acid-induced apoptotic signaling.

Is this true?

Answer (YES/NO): NO